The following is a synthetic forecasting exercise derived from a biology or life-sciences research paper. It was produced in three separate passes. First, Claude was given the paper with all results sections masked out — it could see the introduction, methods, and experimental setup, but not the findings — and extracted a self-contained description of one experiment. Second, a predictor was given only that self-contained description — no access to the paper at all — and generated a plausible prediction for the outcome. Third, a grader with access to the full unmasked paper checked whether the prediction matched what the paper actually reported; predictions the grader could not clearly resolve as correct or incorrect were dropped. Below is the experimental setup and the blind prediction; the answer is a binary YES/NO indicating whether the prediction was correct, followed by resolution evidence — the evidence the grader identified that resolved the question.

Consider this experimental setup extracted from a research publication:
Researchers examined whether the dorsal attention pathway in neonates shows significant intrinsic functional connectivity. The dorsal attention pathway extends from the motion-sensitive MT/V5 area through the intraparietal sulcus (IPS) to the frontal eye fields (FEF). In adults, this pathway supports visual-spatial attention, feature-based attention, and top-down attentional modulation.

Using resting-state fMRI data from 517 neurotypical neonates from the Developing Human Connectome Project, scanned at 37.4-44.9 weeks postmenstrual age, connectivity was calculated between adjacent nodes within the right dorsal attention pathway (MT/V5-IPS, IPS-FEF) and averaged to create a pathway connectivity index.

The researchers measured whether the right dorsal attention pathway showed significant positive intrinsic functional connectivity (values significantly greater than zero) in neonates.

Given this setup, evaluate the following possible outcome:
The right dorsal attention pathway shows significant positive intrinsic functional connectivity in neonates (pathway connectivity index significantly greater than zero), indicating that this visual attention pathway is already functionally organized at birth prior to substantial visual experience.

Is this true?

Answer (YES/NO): YES